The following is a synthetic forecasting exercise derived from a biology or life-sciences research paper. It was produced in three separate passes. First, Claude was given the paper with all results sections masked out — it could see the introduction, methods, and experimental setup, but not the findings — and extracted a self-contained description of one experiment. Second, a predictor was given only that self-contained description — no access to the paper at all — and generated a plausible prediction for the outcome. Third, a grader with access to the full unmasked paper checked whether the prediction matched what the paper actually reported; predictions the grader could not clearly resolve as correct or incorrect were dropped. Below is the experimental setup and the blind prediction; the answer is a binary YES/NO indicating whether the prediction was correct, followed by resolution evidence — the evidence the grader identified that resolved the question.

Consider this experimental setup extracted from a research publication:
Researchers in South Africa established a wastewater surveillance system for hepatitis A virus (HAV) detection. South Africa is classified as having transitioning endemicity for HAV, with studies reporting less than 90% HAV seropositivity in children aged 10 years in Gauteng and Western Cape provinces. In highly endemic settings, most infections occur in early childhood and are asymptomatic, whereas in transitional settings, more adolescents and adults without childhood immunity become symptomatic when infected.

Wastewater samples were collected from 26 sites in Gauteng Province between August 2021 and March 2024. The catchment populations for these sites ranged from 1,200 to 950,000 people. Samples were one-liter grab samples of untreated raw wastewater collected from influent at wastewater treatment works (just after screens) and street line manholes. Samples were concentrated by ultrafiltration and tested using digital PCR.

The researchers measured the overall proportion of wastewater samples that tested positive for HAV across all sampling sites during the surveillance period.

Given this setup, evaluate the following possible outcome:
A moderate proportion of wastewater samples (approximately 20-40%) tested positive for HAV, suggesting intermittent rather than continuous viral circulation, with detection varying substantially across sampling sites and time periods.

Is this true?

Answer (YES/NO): NO